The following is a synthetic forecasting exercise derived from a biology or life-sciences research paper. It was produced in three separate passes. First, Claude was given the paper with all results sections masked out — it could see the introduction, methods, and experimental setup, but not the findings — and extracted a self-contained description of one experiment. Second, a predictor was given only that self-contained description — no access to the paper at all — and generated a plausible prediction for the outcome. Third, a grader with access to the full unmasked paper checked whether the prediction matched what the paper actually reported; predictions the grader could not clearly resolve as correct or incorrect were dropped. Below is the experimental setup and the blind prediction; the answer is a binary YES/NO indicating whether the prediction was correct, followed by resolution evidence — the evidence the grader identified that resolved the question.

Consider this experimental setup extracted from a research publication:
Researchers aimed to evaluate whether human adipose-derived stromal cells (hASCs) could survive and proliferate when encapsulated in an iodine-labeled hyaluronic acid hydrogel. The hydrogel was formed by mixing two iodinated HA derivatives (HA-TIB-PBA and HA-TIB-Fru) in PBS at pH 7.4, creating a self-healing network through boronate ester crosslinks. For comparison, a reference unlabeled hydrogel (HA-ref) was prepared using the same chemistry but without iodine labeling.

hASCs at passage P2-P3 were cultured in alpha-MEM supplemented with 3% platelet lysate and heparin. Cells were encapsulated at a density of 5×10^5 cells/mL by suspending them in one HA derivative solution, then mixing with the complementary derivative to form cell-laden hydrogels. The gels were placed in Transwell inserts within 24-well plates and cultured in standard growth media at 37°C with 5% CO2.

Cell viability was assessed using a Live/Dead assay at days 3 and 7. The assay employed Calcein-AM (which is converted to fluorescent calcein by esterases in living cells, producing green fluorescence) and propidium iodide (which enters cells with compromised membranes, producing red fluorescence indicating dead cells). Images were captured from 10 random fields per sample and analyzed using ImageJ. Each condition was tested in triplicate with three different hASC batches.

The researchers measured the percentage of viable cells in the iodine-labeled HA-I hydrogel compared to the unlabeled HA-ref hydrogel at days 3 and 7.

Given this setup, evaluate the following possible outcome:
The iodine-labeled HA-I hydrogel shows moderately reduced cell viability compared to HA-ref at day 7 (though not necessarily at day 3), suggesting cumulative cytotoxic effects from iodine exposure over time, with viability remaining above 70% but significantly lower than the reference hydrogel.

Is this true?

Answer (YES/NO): NO